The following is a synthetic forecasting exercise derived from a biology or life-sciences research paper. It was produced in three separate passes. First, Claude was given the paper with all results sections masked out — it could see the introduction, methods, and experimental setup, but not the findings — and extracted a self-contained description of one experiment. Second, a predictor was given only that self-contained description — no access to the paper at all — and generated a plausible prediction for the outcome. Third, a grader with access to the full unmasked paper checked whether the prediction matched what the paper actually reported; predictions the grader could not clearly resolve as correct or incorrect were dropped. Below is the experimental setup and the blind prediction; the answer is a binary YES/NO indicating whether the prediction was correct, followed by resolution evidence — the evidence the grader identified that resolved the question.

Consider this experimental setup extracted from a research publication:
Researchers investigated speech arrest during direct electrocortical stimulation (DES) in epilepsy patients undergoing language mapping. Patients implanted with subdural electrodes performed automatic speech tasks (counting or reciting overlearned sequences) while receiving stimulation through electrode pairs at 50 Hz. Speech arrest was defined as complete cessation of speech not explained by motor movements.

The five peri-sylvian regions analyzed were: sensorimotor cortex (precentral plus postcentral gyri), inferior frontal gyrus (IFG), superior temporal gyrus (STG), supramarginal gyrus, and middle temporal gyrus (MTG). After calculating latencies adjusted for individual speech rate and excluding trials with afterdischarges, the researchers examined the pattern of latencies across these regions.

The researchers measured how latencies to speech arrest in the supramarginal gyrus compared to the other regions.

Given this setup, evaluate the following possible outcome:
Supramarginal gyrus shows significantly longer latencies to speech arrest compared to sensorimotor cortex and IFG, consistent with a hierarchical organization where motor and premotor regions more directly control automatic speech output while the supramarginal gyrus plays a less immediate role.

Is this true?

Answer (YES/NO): NO